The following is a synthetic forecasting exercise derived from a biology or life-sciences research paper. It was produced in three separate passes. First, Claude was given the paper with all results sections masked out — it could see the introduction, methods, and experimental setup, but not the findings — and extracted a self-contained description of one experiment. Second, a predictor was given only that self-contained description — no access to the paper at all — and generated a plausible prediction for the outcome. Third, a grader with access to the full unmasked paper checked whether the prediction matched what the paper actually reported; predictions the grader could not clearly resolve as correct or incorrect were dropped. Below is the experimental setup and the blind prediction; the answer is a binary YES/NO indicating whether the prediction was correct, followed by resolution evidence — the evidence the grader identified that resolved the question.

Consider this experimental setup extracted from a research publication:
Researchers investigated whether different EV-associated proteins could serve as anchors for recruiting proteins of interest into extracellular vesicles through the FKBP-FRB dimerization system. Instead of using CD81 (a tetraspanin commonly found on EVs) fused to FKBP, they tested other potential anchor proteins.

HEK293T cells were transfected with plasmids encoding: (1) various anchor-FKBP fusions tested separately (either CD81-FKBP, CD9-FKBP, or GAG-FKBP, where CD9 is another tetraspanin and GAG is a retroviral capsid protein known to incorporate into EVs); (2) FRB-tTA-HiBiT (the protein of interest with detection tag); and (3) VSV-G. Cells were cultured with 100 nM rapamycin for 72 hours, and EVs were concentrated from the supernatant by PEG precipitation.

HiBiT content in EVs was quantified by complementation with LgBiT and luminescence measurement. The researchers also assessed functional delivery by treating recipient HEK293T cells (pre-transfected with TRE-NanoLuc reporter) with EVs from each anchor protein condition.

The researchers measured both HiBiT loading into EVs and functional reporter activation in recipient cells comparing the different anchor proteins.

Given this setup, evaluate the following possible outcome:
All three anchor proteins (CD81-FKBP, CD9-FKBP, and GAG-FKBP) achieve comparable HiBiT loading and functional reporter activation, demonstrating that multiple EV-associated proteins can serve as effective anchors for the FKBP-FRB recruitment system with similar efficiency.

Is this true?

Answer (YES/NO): NO